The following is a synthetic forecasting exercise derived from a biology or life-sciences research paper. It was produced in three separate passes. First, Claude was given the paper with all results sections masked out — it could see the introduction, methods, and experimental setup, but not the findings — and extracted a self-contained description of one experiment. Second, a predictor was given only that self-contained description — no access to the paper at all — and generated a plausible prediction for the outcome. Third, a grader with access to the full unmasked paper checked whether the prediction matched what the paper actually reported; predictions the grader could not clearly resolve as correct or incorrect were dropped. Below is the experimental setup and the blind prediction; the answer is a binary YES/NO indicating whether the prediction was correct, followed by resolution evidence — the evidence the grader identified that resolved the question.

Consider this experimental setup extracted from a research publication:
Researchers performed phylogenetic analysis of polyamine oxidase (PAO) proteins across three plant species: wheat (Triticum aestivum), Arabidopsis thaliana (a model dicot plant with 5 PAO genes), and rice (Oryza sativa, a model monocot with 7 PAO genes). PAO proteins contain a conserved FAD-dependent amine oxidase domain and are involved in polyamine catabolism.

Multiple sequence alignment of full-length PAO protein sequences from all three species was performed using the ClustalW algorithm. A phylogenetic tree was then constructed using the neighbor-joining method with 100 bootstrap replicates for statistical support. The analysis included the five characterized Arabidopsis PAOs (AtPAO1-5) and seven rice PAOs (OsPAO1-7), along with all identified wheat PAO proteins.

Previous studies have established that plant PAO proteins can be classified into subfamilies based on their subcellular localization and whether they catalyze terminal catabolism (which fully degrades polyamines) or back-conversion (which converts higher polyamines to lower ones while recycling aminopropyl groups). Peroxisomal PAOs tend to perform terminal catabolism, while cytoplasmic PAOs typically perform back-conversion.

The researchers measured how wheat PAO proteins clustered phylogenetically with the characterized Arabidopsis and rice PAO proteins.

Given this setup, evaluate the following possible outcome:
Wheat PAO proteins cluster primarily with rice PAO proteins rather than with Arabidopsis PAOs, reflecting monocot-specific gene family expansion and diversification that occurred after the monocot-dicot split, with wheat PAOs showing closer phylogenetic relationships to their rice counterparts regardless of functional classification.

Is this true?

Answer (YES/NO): NO